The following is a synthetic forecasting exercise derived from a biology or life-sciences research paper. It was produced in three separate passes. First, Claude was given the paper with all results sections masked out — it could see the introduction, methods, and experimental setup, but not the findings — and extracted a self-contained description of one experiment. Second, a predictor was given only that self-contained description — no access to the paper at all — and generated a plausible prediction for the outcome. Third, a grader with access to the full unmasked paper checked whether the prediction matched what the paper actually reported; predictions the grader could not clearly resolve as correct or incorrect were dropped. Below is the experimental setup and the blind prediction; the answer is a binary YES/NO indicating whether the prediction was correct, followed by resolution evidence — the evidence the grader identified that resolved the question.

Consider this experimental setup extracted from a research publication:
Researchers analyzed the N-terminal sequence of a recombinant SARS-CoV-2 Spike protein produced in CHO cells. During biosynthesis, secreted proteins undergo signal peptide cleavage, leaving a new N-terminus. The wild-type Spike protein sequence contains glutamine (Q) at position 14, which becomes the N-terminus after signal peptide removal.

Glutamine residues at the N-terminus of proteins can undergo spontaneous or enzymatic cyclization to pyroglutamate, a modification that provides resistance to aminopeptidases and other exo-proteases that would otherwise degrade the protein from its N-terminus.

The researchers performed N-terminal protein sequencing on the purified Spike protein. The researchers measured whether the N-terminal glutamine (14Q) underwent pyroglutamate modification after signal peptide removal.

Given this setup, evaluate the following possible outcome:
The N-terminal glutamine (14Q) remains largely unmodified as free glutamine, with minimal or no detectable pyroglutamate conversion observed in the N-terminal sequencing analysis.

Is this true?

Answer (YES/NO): NO